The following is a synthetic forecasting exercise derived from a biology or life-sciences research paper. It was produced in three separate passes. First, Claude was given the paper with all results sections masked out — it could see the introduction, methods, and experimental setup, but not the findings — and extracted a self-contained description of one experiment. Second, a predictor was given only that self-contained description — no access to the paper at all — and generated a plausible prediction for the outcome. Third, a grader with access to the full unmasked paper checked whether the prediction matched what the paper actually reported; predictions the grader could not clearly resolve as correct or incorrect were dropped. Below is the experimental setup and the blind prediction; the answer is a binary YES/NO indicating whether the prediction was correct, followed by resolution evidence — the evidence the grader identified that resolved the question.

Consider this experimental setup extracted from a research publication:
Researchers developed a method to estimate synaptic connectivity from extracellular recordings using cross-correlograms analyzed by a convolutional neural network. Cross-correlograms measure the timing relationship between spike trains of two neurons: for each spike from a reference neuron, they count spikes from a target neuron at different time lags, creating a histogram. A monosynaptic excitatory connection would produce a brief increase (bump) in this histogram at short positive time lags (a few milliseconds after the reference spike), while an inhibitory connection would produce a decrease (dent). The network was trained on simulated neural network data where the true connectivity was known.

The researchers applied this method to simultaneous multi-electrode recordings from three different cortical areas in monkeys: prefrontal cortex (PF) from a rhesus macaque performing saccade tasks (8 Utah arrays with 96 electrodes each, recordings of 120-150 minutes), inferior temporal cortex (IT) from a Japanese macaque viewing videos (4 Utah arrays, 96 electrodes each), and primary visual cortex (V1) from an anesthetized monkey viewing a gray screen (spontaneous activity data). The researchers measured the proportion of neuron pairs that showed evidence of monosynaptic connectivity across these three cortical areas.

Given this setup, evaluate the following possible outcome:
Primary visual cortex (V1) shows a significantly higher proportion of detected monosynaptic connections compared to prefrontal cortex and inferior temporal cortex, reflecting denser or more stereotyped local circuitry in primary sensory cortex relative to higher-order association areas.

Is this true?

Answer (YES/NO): NO